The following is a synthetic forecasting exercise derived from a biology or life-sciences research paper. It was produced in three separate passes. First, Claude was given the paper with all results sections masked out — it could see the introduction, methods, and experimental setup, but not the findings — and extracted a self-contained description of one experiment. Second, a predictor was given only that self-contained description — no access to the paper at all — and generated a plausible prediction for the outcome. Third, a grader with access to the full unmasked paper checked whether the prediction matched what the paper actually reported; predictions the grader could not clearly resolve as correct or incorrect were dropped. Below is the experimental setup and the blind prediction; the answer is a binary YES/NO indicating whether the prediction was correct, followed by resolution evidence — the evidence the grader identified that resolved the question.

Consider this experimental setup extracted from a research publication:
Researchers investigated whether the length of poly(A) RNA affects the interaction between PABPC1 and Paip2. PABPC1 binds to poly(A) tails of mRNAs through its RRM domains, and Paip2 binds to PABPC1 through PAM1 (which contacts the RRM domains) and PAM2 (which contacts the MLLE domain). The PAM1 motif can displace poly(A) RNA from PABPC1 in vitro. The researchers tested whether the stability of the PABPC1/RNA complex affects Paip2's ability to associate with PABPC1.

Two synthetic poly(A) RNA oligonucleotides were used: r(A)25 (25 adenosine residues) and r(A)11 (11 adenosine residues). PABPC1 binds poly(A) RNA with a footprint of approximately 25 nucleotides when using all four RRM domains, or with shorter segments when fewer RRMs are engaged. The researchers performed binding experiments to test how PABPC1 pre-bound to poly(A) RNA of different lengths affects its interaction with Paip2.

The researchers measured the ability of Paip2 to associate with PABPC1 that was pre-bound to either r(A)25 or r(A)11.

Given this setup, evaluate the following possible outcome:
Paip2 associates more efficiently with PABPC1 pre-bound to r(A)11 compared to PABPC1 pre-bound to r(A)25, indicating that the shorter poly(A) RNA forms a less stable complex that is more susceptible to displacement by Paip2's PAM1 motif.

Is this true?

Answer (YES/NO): YES